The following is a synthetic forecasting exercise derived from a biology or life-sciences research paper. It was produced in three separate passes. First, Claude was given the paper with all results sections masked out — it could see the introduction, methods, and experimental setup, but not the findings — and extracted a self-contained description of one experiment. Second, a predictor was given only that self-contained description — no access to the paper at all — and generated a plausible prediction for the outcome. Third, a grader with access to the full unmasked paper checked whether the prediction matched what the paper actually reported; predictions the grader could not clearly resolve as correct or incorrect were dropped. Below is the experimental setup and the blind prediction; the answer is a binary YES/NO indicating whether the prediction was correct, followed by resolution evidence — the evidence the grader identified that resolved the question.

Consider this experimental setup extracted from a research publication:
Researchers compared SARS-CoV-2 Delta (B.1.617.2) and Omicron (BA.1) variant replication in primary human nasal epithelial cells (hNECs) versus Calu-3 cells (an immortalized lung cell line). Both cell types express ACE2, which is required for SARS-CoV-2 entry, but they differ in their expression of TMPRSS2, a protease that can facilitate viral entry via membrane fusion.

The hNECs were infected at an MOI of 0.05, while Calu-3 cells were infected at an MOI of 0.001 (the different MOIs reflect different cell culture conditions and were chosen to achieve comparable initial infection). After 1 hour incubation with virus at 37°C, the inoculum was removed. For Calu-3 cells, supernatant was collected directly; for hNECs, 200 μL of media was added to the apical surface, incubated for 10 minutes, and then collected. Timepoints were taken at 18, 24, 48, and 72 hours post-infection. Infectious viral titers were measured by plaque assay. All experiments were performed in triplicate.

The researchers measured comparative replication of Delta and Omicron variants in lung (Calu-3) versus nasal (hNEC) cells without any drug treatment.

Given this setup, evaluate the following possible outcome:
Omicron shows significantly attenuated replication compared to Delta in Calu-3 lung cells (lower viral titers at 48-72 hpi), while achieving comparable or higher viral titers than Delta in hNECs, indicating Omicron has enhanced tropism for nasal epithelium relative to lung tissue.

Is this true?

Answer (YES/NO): NO